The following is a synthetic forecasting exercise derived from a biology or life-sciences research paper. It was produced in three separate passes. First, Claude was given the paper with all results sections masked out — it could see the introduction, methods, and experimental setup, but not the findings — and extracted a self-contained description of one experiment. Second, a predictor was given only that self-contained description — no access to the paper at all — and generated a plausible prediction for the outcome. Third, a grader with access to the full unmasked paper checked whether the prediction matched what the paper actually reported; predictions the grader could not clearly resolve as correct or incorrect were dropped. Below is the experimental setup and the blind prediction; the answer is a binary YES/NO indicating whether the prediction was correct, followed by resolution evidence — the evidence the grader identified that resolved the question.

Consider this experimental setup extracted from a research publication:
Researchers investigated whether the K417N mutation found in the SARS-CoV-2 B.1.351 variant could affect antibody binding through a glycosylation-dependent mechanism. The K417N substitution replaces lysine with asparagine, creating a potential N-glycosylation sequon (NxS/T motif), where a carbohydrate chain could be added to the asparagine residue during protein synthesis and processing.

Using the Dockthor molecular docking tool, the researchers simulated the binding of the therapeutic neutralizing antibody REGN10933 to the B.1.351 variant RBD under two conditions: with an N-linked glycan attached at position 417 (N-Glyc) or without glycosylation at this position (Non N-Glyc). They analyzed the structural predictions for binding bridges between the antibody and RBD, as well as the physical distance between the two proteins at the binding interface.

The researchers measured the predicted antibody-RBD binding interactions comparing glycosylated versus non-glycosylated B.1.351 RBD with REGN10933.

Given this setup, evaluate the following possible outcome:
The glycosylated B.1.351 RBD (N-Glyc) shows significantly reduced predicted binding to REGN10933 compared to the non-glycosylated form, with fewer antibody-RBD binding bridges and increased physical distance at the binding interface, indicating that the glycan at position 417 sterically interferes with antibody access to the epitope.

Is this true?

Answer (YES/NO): YES